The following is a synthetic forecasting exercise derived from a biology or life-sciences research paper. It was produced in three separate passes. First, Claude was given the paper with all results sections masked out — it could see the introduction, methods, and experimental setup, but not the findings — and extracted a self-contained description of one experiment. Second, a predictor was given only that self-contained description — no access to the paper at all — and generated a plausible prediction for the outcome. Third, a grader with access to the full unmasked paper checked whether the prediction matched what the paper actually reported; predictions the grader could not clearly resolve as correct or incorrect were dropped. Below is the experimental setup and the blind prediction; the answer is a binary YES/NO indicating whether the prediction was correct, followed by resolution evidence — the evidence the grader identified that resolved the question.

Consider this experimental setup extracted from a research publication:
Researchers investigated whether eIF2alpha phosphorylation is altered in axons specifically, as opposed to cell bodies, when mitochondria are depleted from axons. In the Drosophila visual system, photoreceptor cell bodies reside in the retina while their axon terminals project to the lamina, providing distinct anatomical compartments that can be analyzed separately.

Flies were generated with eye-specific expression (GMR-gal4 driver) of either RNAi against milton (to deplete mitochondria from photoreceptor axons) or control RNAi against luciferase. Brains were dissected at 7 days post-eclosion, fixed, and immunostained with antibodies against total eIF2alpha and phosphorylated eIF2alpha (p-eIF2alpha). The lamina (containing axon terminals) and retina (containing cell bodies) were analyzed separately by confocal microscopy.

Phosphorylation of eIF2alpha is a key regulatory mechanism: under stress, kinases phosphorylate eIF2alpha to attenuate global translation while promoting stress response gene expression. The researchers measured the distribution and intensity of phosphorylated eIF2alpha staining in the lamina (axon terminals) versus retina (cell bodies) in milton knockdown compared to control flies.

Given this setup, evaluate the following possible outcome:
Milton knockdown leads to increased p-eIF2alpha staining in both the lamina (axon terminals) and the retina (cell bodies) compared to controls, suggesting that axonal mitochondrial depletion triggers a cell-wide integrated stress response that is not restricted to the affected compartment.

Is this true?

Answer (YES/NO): NO